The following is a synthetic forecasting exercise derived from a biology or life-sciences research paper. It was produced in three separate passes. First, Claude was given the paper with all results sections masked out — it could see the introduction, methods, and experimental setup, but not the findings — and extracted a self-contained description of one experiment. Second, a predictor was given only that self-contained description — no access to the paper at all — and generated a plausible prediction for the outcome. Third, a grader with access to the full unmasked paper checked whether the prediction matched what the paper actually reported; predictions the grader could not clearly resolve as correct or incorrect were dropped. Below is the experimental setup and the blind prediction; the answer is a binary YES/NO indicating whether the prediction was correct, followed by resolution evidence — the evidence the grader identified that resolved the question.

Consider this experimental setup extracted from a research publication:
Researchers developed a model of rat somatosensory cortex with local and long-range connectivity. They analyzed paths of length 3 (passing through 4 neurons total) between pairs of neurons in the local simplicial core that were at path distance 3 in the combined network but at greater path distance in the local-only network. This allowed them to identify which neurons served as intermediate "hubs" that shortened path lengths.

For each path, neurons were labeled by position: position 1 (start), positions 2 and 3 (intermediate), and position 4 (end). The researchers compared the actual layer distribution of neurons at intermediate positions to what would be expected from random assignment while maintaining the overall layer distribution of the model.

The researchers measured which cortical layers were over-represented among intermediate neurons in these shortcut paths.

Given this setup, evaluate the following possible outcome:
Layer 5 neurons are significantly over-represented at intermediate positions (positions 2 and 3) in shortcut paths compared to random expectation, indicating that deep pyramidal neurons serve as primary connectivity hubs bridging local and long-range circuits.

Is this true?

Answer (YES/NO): YES